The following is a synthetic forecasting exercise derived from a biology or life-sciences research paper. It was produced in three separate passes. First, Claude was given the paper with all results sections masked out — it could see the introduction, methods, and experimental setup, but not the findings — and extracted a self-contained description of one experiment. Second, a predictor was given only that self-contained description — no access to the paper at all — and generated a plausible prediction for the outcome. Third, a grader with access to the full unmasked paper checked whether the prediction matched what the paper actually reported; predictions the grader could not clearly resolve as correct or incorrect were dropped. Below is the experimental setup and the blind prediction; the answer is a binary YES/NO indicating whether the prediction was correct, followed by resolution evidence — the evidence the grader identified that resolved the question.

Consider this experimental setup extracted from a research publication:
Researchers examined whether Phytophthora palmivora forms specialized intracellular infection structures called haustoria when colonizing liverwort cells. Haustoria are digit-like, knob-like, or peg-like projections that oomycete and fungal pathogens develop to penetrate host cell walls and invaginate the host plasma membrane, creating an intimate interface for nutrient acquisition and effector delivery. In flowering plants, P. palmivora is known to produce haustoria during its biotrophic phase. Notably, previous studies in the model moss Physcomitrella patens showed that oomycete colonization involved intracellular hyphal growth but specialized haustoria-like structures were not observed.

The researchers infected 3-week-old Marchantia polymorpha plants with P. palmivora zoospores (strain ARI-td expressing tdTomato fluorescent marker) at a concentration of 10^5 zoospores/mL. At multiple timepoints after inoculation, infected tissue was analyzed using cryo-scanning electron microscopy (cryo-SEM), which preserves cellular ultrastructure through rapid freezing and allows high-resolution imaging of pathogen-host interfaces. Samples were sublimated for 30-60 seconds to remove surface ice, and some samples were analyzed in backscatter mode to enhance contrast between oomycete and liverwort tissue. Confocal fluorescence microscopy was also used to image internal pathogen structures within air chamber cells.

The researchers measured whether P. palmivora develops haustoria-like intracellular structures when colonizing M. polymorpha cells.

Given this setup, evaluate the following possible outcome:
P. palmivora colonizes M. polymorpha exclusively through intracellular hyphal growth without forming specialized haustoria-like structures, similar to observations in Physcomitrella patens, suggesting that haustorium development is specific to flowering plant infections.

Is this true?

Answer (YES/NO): NO